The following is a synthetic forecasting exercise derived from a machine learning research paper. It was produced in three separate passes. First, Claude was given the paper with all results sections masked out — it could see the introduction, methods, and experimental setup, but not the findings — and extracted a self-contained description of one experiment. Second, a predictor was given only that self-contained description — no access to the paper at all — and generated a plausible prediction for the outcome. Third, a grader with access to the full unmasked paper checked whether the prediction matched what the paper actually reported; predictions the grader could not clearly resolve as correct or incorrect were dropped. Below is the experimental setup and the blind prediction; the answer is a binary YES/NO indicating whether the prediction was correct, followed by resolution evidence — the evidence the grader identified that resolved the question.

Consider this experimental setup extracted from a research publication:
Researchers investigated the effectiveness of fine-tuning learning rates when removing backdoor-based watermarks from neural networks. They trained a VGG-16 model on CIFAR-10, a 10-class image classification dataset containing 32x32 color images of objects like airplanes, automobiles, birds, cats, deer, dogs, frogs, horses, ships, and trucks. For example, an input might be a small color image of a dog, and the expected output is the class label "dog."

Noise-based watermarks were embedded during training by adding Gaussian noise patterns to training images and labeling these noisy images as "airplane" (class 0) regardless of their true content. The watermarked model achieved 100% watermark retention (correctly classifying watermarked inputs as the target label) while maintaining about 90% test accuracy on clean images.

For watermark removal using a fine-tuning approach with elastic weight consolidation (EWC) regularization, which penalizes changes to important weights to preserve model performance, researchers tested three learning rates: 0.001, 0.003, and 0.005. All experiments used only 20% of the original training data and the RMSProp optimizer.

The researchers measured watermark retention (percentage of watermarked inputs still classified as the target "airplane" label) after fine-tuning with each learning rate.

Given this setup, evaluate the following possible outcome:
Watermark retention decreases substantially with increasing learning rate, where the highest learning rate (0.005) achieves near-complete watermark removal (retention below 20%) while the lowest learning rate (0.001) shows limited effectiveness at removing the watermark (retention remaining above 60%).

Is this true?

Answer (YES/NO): YES